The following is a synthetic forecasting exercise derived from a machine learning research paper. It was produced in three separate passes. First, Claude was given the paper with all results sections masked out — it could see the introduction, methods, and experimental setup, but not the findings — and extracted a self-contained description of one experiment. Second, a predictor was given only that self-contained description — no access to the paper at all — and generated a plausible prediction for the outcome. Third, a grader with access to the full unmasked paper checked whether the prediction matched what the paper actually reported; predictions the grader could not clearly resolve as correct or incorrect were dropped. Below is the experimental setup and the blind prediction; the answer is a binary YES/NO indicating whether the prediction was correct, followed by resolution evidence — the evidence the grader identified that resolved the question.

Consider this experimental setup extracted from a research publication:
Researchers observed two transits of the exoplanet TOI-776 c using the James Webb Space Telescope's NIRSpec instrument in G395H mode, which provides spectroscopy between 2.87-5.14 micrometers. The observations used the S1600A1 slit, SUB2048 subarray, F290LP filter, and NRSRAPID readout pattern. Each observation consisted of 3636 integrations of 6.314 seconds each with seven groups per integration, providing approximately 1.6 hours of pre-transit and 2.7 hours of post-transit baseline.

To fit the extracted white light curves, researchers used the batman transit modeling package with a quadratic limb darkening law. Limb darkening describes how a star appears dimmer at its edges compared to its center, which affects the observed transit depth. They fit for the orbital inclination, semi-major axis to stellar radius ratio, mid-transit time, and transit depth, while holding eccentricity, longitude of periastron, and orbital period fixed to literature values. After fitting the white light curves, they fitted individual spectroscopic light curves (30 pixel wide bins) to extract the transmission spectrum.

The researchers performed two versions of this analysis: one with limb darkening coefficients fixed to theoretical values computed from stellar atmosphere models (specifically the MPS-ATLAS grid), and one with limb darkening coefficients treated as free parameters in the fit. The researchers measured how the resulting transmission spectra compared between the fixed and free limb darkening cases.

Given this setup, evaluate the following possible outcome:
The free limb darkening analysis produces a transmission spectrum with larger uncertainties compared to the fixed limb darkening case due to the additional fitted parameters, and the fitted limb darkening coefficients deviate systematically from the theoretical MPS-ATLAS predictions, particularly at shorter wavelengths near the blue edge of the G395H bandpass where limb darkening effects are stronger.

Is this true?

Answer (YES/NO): NO